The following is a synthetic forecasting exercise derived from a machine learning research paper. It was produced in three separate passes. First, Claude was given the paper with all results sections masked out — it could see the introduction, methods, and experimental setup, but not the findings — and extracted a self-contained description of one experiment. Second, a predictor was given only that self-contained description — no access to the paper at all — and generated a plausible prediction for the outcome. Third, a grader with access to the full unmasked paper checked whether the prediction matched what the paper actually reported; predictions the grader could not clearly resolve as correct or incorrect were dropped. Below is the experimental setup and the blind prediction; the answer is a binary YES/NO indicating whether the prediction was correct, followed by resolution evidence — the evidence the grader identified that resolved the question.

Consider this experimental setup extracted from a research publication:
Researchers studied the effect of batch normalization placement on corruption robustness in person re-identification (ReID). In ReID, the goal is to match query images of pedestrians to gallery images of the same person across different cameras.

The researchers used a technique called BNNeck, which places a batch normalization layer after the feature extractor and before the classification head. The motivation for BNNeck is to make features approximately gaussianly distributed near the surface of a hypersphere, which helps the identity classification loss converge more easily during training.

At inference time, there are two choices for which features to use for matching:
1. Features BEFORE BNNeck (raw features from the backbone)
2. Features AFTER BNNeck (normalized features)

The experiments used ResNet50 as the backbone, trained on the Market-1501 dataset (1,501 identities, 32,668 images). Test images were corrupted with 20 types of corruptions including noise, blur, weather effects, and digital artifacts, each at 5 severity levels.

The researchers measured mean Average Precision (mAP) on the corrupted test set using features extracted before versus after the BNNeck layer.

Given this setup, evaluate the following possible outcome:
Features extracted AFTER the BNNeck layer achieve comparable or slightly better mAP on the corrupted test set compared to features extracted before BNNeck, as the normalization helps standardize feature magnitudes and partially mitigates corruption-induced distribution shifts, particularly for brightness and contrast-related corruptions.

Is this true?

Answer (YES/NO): NO